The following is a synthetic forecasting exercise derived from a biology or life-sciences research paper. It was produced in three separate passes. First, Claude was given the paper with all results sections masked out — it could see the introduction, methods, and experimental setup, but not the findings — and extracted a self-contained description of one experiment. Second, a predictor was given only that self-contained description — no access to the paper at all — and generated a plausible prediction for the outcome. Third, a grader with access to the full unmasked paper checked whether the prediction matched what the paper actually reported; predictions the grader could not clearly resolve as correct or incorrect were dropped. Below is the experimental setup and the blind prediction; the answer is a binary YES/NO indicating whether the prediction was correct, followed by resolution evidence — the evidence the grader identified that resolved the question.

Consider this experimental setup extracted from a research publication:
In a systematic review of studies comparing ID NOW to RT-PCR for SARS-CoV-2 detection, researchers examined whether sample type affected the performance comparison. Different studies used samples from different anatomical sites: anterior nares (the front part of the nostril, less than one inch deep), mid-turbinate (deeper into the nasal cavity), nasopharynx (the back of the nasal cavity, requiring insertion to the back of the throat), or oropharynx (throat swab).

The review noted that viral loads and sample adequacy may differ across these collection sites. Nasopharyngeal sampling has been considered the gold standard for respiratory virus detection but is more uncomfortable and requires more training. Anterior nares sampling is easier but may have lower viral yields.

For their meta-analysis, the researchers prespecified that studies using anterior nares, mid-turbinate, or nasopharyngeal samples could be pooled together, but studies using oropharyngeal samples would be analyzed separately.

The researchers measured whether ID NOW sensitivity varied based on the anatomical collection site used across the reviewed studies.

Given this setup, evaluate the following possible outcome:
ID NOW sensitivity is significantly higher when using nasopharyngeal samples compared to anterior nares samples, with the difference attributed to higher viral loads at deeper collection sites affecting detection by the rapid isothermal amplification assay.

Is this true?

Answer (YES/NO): NO